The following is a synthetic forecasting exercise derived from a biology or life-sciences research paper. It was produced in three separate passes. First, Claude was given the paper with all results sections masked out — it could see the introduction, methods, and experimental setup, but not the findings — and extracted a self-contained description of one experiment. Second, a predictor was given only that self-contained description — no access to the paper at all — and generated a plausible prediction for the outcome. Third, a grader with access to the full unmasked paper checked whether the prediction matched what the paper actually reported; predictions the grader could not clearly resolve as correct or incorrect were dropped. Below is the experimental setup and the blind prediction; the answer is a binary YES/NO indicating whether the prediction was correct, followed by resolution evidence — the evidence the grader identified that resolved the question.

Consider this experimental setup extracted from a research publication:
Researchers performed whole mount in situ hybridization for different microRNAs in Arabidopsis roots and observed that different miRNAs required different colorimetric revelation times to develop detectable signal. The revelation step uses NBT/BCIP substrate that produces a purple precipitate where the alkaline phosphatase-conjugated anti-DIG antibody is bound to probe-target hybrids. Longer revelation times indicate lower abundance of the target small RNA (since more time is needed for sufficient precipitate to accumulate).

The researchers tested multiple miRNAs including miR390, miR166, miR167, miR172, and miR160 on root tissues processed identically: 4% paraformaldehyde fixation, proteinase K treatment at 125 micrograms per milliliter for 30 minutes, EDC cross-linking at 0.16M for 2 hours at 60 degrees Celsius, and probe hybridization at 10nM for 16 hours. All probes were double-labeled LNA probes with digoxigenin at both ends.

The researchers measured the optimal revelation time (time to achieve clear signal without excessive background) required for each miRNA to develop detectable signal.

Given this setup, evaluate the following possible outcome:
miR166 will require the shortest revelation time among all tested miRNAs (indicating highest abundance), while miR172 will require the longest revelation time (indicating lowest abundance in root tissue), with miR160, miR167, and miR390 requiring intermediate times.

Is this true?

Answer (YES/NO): NO